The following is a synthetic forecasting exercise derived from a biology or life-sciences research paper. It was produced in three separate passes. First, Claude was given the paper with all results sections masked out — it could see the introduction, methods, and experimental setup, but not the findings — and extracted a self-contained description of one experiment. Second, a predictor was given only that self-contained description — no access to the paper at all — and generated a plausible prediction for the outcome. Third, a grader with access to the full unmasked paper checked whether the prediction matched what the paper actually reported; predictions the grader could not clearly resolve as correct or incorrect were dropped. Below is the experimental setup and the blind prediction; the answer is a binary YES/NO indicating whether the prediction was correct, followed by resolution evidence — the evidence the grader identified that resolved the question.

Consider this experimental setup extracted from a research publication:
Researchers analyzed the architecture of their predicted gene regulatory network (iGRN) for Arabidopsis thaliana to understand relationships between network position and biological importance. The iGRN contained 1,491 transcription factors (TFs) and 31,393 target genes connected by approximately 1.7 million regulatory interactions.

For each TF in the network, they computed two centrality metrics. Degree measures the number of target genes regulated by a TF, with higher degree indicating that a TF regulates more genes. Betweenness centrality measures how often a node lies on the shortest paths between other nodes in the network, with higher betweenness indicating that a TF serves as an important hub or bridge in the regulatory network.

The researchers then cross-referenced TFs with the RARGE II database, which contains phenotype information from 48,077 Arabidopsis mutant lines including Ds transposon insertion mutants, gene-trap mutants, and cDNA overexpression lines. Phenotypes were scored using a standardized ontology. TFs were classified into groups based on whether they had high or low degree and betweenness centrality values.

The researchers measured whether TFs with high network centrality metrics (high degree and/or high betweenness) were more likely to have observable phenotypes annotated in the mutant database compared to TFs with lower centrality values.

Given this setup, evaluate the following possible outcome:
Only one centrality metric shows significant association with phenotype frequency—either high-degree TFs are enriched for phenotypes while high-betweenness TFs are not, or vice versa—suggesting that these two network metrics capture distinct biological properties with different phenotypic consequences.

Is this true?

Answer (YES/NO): YES